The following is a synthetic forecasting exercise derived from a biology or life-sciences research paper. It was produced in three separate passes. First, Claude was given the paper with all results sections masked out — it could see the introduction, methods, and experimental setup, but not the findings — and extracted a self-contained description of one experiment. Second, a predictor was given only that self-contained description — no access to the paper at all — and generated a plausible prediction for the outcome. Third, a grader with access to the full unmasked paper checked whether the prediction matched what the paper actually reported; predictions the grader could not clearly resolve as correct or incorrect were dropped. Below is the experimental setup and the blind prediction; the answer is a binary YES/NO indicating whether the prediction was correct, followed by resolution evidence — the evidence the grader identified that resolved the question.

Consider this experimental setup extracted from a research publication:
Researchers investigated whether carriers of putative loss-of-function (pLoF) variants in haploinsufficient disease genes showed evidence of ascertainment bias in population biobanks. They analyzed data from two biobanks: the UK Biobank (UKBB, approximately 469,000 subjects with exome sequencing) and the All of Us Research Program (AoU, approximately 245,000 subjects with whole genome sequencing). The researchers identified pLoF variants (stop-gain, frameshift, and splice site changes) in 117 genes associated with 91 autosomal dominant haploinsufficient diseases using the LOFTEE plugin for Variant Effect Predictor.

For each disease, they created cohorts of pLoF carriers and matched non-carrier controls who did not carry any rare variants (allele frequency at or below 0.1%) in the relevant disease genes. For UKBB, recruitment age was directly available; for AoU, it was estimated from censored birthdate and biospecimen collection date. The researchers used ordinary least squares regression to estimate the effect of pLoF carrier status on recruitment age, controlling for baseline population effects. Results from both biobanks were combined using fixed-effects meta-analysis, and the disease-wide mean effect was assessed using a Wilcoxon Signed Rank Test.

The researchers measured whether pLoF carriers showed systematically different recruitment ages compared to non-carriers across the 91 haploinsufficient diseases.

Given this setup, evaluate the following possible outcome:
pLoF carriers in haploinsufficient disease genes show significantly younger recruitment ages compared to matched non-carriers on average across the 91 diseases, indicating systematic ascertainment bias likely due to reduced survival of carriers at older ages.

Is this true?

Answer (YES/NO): YES